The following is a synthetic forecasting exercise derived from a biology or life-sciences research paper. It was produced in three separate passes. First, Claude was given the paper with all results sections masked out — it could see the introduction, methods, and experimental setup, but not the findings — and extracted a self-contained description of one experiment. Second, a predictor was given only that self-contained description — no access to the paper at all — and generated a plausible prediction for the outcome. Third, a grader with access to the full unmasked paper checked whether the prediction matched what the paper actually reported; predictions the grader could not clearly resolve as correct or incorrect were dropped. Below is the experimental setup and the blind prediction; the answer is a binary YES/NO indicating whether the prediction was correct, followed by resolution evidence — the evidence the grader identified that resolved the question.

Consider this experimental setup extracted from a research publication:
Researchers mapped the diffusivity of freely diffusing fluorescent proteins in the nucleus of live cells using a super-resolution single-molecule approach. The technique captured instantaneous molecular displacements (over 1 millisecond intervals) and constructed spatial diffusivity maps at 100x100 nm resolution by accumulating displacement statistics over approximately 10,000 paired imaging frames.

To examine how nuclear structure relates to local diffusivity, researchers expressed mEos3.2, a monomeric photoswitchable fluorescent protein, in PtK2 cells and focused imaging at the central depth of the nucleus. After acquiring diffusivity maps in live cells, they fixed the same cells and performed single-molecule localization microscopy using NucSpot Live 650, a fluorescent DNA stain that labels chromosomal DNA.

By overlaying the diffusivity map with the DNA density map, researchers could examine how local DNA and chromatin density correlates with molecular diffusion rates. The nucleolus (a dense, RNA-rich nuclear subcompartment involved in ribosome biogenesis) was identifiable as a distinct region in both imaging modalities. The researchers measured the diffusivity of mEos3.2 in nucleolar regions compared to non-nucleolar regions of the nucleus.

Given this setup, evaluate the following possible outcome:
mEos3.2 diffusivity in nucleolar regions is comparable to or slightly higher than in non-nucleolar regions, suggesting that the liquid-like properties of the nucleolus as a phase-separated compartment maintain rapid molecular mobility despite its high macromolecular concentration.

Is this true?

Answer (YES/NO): NO